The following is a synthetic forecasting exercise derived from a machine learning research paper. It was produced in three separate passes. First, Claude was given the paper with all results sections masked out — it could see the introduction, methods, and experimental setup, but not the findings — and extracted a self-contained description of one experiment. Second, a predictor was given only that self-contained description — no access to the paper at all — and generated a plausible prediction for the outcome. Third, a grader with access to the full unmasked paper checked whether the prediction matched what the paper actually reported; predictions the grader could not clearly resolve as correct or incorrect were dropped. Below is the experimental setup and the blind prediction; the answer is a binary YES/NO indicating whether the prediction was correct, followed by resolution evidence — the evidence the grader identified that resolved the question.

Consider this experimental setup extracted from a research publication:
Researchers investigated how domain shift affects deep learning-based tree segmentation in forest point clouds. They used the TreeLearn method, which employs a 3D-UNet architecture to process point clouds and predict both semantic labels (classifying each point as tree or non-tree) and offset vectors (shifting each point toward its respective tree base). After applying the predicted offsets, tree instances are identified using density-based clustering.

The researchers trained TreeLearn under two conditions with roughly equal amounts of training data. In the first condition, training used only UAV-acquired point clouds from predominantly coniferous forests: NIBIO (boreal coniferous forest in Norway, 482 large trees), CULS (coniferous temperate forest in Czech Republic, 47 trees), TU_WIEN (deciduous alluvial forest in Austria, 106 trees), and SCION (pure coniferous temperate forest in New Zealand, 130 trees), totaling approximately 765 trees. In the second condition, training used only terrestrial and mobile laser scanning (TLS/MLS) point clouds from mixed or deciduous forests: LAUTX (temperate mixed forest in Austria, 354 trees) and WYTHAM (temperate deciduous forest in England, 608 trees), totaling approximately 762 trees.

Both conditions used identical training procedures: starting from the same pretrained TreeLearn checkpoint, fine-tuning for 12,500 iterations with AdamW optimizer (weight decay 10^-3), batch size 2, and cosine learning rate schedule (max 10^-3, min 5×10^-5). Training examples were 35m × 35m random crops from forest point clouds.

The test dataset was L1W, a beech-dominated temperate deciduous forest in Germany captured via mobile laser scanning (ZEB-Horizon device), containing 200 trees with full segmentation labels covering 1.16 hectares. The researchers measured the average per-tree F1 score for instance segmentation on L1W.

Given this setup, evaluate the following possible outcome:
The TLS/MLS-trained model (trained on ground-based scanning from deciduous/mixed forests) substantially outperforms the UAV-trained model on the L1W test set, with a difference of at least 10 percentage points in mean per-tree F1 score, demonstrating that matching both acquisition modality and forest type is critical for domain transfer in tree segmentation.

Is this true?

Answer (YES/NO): NO